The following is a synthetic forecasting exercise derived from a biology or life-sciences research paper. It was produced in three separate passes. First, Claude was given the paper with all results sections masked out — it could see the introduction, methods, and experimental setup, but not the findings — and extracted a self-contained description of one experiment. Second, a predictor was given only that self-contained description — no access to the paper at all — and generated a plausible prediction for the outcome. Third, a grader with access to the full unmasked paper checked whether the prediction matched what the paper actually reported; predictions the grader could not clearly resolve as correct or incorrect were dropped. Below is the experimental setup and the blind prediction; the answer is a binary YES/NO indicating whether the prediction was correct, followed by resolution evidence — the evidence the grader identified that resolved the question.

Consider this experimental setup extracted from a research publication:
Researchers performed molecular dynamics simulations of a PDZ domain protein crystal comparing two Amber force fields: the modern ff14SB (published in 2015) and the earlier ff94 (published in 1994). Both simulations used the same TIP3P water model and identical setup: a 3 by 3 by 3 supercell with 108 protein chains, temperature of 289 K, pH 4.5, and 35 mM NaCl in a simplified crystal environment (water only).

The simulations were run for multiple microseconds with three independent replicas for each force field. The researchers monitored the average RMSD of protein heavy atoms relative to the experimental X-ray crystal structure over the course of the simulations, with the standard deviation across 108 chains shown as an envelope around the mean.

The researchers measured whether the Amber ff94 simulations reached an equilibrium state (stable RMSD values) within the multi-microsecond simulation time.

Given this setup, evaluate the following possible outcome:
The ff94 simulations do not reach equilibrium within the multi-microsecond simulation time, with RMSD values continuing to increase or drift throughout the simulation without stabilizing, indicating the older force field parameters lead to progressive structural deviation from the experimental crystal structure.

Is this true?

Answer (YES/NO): YES